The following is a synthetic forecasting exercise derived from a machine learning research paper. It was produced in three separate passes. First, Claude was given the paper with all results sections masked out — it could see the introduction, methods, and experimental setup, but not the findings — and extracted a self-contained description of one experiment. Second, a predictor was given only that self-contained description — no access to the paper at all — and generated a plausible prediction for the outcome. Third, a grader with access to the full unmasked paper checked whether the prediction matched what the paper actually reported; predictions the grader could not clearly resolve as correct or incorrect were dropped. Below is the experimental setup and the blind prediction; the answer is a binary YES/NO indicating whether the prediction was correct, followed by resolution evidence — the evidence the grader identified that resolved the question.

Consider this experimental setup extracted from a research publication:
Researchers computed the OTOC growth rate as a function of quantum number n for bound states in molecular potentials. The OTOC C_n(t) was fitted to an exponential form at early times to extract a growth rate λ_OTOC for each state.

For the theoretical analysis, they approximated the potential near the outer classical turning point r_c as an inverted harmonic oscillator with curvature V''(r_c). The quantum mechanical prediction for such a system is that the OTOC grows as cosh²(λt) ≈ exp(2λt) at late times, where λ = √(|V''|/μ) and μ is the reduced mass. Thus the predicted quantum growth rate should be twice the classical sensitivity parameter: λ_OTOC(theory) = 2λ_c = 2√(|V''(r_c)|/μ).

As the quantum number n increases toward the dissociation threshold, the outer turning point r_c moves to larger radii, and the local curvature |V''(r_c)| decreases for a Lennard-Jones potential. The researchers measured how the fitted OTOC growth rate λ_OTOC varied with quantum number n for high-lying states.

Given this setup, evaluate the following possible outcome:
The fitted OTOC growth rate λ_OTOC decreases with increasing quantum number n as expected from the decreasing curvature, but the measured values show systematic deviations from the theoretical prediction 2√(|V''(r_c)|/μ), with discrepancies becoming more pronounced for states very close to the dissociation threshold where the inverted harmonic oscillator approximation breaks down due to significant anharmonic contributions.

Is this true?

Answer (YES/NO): NO